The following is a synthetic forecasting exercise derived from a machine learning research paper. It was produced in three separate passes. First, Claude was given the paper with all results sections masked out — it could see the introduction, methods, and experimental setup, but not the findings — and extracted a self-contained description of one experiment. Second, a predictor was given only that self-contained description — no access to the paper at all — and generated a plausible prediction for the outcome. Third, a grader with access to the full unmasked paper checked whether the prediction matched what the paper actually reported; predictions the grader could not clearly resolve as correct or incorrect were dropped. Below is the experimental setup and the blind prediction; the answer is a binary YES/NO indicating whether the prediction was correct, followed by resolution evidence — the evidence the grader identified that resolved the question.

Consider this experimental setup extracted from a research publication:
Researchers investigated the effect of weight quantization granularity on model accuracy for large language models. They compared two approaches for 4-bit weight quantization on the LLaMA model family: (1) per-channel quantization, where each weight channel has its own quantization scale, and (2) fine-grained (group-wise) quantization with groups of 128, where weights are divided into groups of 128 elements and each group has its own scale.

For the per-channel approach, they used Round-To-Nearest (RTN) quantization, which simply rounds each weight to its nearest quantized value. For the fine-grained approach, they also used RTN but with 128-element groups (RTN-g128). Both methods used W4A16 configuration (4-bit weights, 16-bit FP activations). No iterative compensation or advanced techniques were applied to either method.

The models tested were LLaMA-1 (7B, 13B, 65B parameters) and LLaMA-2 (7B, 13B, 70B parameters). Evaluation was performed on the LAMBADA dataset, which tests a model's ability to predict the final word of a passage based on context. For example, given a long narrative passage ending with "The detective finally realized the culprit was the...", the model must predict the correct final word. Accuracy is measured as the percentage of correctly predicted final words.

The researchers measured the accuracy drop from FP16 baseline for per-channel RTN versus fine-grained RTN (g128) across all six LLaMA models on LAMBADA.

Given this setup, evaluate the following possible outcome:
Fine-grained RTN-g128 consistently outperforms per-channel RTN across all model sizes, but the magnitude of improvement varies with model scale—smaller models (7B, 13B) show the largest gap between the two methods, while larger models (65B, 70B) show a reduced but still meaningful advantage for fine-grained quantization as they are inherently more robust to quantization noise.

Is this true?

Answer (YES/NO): YES